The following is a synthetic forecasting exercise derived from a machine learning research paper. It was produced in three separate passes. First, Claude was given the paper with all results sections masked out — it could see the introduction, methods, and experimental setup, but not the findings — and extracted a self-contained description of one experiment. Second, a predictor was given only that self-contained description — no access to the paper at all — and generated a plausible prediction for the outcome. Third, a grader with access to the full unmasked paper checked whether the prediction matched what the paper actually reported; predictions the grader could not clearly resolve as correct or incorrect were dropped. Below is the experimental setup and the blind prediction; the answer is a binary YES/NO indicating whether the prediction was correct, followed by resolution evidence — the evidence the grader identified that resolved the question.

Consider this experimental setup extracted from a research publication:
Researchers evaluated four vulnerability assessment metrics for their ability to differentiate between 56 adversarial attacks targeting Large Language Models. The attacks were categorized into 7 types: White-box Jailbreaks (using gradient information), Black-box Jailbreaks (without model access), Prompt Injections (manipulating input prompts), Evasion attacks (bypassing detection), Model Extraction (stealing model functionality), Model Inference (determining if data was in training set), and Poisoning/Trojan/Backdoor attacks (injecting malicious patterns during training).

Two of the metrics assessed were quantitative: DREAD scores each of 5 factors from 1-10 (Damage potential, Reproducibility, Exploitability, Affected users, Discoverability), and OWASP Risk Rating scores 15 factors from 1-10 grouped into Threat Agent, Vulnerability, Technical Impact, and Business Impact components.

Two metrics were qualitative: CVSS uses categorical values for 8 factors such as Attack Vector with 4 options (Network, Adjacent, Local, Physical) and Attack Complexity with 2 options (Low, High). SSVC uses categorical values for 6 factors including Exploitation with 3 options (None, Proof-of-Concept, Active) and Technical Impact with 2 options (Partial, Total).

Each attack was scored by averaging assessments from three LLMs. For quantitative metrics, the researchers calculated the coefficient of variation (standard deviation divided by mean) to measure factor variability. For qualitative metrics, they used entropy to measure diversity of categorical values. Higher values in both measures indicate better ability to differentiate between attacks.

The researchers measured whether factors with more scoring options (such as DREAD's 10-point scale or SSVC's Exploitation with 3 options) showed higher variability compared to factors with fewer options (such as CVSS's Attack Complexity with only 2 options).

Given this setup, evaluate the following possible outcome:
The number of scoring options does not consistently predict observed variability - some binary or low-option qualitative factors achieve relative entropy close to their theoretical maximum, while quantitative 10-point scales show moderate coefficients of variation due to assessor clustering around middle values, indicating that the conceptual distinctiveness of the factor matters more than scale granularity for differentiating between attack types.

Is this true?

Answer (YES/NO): YES